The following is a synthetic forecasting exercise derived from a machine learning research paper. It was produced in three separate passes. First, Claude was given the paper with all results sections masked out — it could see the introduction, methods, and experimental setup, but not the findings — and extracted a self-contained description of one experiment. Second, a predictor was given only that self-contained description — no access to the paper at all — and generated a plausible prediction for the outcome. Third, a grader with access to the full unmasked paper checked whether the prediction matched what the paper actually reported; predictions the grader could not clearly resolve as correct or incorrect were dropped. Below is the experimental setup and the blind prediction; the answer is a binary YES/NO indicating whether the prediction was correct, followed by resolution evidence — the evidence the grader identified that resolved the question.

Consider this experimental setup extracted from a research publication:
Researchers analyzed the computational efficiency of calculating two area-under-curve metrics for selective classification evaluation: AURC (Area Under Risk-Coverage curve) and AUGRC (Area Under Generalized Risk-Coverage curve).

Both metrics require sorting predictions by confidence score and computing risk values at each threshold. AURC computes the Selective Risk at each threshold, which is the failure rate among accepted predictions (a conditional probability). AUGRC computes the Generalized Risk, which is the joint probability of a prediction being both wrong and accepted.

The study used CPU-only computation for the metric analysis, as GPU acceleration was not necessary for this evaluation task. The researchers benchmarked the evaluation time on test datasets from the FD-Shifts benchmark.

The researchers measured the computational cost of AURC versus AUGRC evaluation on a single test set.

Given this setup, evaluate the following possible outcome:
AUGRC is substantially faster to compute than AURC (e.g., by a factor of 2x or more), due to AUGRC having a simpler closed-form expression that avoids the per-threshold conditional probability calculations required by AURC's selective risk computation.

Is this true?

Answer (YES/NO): NO